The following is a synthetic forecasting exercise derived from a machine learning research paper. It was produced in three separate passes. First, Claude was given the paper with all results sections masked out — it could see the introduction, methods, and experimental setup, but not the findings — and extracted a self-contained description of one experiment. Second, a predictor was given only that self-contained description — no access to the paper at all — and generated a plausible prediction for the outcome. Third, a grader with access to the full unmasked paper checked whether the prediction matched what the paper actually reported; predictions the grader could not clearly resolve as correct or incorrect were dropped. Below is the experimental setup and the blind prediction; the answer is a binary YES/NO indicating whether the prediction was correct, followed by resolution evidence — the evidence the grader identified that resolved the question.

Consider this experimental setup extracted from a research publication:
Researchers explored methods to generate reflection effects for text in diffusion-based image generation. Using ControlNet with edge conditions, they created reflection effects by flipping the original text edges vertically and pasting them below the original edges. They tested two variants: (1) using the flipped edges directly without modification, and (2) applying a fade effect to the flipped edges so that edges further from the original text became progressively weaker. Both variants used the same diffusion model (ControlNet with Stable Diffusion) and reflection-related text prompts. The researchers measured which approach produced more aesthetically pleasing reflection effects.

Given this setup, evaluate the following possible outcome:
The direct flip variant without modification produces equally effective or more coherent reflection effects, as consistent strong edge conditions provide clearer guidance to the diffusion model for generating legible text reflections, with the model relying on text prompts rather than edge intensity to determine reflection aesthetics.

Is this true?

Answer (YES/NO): NO